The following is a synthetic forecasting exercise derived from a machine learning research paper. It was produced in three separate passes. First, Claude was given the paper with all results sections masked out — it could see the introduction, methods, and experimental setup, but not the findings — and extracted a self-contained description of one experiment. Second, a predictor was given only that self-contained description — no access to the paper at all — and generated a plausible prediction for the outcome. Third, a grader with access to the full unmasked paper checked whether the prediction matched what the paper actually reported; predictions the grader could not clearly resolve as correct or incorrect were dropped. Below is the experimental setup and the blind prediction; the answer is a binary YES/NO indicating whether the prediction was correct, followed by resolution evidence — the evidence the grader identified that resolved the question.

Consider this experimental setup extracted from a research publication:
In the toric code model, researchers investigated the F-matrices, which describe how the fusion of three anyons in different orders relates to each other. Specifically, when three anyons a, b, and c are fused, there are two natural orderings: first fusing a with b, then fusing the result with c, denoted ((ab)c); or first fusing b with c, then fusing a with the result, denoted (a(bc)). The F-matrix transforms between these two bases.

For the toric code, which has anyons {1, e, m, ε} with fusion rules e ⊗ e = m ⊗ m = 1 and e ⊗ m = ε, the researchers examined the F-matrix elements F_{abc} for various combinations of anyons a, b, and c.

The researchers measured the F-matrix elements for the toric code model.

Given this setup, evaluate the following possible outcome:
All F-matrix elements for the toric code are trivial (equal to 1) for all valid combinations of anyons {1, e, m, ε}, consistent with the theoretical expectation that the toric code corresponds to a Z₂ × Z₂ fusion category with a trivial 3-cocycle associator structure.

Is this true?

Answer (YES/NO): YES